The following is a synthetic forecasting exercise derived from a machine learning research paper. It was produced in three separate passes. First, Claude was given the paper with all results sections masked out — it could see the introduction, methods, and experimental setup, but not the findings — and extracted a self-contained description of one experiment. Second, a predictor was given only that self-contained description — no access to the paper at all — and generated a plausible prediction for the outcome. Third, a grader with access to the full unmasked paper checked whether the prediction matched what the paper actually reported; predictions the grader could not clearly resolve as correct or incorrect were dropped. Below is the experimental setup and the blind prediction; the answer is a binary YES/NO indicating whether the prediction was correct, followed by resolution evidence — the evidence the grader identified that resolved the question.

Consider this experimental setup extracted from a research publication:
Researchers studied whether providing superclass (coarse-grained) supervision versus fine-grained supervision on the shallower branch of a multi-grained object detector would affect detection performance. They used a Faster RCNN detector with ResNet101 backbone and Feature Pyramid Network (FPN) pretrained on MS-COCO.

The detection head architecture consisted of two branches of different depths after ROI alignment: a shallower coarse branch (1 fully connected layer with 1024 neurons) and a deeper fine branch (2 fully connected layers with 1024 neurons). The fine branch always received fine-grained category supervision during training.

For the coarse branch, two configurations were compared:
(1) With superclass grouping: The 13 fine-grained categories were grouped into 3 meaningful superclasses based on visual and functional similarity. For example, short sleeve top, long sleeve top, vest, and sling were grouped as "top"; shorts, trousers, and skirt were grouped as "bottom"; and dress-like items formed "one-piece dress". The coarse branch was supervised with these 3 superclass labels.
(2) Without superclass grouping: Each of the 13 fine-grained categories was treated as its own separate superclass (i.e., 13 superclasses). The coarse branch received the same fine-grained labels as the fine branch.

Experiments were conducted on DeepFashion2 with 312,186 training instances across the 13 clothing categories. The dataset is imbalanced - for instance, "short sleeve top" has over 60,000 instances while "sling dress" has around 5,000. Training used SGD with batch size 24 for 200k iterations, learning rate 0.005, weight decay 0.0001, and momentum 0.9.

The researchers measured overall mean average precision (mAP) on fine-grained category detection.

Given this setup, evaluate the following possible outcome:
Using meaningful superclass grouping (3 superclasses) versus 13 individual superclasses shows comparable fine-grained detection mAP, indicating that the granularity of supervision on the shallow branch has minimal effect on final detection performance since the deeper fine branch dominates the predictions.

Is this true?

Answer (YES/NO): NO